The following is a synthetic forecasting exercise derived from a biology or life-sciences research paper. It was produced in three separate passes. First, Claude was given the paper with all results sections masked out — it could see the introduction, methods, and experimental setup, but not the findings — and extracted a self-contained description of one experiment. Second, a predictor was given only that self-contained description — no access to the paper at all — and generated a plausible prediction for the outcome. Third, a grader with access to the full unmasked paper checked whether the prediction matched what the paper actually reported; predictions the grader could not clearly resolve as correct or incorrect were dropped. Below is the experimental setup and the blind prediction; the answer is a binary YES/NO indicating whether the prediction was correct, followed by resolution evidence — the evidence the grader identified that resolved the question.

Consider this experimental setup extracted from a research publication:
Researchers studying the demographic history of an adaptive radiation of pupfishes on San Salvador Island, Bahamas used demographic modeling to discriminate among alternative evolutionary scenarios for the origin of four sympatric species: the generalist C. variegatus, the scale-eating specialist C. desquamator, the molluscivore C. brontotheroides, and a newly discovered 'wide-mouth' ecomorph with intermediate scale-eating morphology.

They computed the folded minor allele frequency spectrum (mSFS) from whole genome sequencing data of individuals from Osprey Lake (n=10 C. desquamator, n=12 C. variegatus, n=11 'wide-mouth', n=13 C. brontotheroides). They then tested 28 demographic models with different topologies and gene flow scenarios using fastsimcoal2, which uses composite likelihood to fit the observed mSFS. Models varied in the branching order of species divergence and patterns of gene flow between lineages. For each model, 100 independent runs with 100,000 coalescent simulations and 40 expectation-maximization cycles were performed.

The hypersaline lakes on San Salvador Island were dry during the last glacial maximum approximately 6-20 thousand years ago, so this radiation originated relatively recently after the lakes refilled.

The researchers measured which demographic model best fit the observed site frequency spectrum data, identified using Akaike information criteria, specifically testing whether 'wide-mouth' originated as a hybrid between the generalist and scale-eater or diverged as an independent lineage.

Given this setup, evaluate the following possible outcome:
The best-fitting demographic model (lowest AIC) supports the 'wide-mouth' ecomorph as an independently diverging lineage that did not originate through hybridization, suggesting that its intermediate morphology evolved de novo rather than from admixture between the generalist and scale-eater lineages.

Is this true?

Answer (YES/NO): YES